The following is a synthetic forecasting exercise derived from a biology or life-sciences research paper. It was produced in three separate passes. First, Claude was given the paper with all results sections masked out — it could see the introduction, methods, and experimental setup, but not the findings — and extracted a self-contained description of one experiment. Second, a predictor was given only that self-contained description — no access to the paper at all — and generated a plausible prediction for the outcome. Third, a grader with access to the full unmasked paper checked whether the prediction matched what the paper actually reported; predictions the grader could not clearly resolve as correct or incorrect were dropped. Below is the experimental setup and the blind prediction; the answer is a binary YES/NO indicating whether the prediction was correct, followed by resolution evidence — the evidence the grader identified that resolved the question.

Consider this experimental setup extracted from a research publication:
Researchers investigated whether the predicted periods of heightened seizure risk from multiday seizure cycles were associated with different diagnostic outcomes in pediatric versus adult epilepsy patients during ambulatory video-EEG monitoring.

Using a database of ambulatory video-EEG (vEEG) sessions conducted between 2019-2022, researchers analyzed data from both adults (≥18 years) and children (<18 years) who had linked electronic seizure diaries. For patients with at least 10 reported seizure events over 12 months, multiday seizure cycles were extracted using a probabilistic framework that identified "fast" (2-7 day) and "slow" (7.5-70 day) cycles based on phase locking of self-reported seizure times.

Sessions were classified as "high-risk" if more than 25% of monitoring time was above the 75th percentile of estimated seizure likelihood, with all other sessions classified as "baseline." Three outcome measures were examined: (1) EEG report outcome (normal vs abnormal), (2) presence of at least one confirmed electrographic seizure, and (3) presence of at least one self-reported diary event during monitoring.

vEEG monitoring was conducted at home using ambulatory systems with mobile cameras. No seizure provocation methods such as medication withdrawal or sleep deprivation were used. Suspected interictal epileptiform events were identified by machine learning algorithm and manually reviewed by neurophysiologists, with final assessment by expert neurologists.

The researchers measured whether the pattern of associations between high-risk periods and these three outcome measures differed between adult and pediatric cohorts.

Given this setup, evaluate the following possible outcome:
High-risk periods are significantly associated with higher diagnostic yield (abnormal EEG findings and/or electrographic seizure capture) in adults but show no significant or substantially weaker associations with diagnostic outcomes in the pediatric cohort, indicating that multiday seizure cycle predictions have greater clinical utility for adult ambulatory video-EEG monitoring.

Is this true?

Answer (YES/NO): NO